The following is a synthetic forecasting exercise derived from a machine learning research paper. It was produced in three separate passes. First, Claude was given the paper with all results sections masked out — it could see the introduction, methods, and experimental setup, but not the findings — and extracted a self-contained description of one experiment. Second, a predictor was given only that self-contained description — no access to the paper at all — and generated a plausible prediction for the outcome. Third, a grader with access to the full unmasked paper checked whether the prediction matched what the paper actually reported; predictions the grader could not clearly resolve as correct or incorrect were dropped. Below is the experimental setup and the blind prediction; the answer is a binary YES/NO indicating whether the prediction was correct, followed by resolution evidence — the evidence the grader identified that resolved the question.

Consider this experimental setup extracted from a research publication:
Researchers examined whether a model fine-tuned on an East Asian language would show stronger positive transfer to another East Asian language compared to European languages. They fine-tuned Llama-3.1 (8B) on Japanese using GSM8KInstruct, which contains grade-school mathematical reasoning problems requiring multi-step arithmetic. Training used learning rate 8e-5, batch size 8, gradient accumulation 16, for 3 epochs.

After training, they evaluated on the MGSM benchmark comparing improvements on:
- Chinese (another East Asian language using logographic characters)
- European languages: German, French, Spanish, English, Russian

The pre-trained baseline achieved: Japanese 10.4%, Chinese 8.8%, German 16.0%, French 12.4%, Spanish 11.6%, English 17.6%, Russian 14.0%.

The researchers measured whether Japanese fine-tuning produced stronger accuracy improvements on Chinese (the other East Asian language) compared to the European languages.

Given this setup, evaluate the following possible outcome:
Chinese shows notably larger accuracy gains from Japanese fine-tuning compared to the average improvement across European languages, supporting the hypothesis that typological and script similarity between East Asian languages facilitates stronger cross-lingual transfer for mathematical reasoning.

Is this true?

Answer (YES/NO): YES